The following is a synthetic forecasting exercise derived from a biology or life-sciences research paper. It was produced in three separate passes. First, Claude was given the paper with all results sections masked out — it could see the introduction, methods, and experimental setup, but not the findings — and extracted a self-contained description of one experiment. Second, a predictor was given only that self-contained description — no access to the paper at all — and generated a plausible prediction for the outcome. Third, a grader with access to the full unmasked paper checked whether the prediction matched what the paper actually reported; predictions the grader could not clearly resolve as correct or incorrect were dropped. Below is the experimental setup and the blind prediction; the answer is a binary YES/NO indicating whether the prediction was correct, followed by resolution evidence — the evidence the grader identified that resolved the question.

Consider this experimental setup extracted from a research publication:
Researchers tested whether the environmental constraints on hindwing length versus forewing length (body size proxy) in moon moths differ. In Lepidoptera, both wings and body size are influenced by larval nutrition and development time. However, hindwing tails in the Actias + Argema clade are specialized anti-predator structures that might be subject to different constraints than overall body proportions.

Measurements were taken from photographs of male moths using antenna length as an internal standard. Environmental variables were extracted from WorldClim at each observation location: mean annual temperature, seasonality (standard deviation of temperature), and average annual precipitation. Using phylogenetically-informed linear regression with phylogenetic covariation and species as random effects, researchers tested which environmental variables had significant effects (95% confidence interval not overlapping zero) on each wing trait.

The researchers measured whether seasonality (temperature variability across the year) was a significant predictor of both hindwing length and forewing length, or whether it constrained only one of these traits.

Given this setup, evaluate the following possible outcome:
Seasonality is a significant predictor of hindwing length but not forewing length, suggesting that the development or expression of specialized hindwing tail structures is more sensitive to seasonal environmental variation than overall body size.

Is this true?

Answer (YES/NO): YES